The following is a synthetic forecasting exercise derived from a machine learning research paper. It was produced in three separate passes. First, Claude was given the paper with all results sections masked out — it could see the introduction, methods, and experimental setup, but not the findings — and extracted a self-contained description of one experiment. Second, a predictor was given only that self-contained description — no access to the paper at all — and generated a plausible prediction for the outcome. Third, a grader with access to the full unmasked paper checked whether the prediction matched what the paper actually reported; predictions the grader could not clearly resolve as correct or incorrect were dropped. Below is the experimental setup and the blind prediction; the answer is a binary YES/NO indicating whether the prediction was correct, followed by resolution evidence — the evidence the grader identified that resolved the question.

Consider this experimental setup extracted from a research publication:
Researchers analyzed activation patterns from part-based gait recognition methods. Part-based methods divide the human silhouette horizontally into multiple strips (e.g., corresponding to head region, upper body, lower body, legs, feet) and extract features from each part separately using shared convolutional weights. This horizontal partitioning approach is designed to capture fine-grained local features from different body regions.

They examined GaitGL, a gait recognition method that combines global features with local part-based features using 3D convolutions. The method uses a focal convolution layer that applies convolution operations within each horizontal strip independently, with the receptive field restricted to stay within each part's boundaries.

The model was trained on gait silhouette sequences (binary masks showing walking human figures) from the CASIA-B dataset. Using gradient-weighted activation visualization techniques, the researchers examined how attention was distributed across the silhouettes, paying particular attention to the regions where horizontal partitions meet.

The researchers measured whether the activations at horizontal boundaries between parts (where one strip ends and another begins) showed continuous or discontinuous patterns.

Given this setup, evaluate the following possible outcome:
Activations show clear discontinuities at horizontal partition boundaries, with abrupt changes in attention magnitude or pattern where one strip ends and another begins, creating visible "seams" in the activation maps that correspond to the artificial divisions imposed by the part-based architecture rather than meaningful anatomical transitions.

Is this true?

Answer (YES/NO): YES